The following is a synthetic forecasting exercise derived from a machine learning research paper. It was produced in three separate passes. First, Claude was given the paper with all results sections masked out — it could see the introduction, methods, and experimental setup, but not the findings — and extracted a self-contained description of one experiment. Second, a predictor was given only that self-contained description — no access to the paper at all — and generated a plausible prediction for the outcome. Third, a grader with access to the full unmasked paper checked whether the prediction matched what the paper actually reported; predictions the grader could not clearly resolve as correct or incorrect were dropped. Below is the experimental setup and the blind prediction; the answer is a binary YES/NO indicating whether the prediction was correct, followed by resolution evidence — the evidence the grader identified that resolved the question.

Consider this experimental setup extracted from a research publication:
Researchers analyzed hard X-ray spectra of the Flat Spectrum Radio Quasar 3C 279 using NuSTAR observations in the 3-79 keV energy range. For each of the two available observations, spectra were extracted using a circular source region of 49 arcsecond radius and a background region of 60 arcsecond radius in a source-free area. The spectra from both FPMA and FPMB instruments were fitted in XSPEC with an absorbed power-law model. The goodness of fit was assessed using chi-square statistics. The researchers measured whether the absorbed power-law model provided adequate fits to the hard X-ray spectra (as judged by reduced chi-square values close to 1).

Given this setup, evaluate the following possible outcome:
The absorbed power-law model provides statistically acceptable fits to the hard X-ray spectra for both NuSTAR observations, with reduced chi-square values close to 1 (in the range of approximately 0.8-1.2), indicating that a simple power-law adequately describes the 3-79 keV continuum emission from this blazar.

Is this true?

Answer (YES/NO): YES